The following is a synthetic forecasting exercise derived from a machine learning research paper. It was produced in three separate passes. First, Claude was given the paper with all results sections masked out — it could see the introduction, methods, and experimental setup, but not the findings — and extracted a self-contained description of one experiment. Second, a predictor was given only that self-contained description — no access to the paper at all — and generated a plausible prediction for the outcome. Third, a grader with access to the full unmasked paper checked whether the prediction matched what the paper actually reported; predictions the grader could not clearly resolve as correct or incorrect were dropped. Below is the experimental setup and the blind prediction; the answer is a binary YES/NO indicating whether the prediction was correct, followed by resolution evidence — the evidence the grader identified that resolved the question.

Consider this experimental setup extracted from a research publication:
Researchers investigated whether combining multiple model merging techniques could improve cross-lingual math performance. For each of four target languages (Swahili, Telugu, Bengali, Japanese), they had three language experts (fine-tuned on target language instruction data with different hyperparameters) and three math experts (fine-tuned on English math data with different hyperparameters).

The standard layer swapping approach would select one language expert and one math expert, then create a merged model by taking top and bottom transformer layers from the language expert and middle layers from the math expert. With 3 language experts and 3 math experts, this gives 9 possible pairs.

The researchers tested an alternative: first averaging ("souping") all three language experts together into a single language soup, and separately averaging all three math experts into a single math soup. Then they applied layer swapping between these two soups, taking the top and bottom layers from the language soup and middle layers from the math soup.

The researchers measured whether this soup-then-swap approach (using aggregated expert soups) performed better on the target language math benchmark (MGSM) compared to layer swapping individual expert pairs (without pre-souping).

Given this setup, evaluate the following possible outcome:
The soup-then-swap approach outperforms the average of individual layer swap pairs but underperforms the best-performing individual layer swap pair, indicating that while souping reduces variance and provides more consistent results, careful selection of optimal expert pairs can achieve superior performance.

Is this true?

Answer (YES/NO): NO